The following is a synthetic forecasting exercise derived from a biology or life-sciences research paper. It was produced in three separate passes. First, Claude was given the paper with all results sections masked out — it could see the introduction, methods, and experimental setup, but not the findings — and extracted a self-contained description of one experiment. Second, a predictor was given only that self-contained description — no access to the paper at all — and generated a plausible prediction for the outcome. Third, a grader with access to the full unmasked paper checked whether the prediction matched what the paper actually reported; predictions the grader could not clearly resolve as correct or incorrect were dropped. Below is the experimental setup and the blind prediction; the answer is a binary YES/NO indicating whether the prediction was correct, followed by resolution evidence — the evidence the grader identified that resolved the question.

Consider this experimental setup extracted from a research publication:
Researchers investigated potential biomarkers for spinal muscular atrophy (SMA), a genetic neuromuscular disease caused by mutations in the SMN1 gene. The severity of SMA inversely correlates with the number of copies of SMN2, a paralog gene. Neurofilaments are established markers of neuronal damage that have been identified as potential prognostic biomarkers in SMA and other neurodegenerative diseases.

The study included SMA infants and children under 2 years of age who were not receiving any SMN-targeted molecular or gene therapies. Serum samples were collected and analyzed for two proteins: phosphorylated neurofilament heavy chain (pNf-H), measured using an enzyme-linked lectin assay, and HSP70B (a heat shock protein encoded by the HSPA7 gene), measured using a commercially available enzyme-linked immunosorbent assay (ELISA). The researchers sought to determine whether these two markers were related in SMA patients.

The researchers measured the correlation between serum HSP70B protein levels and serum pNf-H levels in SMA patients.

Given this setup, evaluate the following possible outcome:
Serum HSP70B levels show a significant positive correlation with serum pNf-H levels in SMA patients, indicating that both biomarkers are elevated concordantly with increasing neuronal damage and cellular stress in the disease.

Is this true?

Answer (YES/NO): YES